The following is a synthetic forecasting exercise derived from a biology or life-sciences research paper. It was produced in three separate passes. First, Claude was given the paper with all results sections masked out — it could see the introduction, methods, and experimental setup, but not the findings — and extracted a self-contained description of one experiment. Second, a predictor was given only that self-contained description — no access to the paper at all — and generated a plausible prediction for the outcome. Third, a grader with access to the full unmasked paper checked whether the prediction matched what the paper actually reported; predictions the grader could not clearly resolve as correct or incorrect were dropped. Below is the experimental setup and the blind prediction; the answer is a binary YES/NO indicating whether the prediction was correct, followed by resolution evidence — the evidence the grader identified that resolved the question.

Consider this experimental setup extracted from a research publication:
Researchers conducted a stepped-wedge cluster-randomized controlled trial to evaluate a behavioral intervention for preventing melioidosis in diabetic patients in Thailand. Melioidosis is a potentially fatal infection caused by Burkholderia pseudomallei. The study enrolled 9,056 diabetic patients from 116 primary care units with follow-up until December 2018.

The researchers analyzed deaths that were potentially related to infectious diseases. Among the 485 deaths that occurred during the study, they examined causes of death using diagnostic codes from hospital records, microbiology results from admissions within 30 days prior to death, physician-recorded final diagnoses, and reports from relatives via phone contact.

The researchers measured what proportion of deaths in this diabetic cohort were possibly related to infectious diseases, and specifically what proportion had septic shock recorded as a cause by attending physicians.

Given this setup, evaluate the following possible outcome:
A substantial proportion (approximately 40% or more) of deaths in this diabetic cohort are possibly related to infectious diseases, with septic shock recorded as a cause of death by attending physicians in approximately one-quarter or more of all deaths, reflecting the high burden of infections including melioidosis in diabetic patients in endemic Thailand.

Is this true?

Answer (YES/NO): NO